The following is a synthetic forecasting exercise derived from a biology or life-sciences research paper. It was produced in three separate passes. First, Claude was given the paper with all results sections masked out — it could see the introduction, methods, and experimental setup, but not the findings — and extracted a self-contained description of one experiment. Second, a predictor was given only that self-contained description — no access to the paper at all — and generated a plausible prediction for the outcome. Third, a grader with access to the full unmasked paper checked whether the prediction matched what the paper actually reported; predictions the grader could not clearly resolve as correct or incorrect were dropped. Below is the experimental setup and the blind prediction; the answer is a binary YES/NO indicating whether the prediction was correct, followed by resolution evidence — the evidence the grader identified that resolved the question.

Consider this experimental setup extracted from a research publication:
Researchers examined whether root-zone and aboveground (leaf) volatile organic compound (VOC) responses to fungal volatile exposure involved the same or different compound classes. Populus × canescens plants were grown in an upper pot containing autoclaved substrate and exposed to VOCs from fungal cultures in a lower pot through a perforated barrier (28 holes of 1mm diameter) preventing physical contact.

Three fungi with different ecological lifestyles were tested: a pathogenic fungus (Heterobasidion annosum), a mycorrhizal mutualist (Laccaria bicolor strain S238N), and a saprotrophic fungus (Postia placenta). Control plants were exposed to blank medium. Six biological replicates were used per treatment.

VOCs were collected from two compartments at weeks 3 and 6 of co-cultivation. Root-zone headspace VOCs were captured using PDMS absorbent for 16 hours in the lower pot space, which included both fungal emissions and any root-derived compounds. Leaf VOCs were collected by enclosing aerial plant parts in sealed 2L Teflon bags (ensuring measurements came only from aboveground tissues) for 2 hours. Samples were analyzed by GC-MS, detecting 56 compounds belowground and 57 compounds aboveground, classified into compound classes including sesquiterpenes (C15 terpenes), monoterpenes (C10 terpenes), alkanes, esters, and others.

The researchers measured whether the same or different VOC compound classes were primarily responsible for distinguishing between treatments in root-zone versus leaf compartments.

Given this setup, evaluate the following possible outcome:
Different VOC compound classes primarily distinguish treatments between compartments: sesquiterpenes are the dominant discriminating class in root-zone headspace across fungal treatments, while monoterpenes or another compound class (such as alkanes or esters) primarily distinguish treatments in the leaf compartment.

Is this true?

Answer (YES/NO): YES